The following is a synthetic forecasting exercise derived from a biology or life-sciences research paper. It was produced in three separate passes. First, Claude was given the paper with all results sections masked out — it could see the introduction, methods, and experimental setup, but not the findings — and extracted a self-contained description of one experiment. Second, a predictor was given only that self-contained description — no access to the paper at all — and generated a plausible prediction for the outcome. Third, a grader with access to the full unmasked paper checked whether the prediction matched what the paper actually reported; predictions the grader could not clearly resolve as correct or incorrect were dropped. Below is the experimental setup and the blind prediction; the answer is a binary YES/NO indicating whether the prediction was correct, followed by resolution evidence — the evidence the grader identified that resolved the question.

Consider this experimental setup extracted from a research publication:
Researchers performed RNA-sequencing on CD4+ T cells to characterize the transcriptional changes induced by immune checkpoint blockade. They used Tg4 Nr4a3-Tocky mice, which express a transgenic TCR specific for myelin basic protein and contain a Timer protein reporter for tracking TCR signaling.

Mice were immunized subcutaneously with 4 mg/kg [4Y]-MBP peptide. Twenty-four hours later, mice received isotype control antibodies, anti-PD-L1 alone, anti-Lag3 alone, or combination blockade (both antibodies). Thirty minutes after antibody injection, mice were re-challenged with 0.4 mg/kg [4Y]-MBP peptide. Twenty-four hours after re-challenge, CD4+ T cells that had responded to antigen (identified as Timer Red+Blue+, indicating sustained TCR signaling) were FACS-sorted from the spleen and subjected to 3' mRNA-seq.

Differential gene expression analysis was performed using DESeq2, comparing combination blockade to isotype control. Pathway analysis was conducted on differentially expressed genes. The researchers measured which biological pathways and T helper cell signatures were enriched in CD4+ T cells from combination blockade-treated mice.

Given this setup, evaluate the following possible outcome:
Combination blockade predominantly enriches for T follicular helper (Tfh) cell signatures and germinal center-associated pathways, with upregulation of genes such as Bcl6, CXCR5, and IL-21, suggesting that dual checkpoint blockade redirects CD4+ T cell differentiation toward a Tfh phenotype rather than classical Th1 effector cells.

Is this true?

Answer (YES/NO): NO